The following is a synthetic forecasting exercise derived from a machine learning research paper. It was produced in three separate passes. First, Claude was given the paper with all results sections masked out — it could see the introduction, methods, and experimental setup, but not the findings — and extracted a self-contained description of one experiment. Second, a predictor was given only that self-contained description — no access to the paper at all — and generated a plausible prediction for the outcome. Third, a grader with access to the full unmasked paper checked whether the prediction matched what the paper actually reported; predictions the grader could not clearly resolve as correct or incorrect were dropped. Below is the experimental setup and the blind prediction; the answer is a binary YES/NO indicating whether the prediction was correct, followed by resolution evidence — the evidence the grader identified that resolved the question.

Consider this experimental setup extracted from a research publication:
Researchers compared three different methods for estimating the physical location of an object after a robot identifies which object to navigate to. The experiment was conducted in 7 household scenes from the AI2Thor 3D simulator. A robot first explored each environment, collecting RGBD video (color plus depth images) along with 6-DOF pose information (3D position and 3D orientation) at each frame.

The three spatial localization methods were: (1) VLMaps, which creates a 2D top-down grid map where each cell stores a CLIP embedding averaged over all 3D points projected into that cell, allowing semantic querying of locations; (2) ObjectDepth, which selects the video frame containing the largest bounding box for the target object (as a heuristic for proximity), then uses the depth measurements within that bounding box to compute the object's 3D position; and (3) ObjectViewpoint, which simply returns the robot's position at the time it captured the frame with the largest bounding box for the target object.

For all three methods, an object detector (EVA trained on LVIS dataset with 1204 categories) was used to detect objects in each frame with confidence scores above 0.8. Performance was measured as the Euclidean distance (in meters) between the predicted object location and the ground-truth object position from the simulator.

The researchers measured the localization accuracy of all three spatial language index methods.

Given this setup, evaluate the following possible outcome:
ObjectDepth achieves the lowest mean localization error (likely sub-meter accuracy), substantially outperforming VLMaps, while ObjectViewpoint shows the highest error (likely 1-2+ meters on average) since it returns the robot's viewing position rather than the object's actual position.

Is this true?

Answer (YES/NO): NO